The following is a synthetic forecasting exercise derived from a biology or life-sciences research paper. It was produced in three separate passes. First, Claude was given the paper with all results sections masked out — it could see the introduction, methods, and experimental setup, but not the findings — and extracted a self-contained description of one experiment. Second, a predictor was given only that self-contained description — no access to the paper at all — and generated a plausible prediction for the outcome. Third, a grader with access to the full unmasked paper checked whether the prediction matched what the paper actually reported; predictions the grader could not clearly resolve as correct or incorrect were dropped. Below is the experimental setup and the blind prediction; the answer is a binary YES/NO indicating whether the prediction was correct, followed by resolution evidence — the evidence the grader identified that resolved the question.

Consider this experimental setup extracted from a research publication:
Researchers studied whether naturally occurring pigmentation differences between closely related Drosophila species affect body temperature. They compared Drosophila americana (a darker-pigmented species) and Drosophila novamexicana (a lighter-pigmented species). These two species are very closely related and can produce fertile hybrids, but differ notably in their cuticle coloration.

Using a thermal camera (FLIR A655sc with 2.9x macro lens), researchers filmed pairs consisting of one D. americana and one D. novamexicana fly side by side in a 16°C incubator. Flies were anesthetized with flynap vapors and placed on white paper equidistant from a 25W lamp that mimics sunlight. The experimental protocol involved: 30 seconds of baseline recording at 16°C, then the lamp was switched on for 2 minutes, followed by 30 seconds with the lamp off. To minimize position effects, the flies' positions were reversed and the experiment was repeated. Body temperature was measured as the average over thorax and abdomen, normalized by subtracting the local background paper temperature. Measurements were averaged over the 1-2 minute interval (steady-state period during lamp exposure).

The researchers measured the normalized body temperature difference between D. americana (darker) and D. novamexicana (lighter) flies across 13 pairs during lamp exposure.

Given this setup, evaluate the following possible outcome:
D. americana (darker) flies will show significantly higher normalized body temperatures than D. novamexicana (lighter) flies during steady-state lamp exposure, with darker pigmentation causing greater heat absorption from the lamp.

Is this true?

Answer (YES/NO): YES